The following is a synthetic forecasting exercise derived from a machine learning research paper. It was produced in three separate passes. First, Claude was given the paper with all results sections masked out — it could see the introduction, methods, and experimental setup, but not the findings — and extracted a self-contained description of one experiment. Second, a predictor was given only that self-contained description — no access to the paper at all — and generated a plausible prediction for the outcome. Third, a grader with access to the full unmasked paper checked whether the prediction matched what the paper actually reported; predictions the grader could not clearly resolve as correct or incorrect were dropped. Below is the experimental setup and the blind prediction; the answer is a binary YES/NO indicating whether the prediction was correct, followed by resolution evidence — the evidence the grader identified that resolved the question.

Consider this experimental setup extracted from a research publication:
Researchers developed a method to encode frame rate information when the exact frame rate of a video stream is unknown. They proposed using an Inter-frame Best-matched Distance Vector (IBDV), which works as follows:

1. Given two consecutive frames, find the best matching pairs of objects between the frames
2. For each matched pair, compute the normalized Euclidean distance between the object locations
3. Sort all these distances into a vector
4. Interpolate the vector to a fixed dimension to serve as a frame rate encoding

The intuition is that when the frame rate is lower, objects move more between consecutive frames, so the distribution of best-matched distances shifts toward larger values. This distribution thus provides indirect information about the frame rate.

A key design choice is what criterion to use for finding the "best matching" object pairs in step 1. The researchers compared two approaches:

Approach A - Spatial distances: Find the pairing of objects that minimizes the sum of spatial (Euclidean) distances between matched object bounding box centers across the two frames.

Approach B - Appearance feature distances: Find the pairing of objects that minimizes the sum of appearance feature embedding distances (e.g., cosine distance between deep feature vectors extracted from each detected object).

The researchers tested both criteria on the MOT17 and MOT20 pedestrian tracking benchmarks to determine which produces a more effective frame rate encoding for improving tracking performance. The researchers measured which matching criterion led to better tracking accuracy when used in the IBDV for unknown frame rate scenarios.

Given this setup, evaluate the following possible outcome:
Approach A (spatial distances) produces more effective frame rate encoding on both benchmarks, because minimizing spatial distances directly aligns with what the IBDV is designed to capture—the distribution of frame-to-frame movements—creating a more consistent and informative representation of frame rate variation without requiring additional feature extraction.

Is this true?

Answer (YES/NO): NO